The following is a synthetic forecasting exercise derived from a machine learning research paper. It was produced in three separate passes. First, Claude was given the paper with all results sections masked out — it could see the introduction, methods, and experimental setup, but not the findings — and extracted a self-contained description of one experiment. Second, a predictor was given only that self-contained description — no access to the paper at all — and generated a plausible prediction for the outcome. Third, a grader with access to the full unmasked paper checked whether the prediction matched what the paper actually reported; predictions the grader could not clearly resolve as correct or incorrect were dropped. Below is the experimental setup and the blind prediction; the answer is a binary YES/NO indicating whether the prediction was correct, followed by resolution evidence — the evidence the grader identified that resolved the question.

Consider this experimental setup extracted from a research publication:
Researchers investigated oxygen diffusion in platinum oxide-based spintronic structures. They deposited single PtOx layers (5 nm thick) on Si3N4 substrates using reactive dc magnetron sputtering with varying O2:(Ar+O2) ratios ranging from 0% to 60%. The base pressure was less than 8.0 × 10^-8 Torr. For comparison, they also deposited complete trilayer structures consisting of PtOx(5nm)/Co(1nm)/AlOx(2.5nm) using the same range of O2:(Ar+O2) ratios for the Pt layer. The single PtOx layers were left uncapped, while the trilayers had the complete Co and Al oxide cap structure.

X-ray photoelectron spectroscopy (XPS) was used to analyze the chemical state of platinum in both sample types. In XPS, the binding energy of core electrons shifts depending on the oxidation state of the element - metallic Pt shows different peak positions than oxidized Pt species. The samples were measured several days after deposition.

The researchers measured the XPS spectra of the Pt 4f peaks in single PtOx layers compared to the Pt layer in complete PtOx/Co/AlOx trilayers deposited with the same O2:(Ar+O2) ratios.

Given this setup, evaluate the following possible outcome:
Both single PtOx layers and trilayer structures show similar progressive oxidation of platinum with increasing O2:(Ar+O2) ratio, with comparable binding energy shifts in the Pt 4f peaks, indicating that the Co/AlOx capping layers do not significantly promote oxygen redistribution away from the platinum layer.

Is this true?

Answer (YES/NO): NO